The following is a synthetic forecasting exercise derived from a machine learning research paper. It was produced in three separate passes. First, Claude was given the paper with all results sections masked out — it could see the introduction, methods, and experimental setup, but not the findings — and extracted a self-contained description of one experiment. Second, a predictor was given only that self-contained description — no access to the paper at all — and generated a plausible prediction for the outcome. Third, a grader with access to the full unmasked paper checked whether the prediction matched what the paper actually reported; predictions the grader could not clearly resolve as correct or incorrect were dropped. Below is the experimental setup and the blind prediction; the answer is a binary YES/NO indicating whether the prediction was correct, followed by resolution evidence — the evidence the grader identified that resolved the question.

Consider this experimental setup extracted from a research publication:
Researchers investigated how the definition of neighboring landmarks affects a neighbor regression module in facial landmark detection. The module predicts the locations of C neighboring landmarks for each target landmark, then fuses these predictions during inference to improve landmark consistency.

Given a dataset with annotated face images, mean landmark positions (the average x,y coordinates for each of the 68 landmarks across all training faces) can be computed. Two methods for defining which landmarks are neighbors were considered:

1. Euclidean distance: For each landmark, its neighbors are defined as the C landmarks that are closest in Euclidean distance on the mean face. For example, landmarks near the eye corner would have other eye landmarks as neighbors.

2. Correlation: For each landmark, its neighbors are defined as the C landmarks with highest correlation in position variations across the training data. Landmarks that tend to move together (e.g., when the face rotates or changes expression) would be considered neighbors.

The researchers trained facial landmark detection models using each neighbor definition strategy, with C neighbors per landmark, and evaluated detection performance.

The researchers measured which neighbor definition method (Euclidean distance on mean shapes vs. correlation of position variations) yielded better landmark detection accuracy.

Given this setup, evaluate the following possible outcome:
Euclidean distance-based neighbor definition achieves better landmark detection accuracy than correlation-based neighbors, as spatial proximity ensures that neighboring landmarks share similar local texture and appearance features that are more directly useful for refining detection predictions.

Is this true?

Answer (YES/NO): NO